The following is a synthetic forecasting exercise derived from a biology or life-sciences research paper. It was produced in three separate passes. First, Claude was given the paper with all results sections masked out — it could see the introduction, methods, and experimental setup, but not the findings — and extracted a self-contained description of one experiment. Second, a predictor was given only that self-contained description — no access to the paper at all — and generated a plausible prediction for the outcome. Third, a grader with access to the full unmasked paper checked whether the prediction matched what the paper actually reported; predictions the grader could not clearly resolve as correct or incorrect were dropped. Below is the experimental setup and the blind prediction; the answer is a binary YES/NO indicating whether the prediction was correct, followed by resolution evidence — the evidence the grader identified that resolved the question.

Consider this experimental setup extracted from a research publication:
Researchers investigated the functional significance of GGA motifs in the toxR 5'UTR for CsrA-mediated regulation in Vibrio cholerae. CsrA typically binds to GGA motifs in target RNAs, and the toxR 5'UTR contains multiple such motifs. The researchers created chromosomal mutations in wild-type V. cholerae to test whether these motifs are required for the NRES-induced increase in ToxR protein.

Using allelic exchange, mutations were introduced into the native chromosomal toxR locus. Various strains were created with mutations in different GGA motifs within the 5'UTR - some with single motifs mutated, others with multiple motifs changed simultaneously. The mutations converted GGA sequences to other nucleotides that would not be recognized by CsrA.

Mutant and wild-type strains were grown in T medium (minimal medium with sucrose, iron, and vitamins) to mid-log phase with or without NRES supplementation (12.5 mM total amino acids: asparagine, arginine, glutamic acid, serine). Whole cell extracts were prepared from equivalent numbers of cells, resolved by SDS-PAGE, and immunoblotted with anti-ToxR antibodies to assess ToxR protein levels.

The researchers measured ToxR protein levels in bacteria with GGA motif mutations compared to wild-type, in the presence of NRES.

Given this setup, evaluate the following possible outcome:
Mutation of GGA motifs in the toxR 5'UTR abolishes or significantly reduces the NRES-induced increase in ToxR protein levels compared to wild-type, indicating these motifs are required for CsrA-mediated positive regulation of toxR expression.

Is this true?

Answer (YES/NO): YES